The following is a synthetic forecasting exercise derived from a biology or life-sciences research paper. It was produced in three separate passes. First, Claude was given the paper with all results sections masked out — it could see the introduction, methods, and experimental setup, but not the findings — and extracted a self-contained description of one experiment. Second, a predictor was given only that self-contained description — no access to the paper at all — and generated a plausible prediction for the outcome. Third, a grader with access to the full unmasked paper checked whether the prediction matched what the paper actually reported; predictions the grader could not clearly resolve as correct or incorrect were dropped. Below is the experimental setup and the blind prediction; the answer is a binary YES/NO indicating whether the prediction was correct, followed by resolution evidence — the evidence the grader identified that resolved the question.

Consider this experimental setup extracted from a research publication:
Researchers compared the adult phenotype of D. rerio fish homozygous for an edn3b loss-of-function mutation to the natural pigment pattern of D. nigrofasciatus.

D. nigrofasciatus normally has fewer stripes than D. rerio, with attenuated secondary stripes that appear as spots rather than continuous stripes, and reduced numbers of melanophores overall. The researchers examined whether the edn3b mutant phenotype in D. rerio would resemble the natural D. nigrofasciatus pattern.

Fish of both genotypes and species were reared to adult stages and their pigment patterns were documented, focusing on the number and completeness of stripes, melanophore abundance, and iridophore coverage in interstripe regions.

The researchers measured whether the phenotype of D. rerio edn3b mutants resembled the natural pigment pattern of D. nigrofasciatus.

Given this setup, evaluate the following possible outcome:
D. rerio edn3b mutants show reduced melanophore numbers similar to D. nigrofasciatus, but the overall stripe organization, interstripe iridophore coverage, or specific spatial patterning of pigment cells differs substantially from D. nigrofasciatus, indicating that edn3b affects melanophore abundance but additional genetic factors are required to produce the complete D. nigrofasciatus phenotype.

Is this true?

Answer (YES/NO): NO